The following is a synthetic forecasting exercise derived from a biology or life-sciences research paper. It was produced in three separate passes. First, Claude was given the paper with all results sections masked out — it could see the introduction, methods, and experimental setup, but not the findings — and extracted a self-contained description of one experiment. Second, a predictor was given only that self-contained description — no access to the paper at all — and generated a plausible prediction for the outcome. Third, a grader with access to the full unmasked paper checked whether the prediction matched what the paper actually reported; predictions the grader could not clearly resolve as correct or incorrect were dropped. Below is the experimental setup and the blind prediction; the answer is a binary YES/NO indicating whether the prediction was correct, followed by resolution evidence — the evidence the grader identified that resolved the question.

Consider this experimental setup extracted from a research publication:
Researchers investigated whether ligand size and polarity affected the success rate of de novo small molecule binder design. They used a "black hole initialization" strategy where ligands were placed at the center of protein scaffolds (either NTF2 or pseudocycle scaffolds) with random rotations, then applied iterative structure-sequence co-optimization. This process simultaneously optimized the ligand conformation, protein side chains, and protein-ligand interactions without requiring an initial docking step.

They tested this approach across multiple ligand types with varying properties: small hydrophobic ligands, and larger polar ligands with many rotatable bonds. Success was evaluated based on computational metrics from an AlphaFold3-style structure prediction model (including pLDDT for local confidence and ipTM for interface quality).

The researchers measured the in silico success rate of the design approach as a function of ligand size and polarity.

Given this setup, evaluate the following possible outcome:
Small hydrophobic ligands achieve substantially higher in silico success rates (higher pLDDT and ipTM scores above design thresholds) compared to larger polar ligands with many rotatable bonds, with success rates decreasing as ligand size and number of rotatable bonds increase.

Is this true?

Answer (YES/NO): YES